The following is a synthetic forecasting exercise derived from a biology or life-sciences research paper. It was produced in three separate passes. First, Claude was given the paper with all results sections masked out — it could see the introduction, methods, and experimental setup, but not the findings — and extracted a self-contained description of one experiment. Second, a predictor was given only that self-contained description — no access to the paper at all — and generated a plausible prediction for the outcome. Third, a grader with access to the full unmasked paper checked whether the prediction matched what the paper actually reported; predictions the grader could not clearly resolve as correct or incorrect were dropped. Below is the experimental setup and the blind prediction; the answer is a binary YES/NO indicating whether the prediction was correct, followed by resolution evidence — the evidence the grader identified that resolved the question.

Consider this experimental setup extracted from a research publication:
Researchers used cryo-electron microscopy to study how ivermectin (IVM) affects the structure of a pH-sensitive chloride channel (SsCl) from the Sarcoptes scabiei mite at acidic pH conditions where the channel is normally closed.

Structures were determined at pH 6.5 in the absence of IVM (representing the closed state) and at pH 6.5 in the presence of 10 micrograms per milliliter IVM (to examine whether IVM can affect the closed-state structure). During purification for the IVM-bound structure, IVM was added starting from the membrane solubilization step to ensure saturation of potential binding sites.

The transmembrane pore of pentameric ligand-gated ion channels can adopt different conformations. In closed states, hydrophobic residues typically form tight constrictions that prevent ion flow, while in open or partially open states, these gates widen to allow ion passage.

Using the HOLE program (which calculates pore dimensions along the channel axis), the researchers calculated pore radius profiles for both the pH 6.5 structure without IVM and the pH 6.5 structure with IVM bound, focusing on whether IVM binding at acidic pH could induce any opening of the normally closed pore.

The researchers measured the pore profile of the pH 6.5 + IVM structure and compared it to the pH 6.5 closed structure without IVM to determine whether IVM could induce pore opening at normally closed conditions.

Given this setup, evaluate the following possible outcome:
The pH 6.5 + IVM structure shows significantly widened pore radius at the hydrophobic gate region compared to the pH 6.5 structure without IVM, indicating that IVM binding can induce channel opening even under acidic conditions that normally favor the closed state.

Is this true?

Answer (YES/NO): YES